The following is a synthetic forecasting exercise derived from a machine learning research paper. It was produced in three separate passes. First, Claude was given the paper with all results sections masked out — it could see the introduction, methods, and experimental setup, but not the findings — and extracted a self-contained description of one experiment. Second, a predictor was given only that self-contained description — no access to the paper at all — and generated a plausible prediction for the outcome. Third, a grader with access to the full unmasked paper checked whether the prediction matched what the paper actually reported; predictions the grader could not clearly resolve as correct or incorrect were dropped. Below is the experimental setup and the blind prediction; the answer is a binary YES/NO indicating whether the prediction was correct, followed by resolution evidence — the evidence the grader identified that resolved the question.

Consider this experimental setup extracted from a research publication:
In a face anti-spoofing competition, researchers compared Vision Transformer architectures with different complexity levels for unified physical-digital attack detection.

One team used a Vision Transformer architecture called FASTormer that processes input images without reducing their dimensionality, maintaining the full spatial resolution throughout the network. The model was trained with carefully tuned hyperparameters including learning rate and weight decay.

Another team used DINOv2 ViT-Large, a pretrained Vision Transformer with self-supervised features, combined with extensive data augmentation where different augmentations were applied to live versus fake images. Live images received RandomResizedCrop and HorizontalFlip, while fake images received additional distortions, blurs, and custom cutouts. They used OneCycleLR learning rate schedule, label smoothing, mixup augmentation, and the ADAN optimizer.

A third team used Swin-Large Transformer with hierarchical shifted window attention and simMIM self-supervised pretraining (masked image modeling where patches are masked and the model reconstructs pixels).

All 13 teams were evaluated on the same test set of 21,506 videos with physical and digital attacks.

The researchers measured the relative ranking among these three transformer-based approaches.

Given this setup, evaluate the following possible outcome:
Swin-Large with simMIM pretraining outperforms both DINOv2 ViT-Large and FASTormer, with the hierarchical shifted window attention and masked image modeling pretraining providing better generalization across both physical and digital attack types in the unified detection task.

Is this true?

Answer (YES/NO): YES